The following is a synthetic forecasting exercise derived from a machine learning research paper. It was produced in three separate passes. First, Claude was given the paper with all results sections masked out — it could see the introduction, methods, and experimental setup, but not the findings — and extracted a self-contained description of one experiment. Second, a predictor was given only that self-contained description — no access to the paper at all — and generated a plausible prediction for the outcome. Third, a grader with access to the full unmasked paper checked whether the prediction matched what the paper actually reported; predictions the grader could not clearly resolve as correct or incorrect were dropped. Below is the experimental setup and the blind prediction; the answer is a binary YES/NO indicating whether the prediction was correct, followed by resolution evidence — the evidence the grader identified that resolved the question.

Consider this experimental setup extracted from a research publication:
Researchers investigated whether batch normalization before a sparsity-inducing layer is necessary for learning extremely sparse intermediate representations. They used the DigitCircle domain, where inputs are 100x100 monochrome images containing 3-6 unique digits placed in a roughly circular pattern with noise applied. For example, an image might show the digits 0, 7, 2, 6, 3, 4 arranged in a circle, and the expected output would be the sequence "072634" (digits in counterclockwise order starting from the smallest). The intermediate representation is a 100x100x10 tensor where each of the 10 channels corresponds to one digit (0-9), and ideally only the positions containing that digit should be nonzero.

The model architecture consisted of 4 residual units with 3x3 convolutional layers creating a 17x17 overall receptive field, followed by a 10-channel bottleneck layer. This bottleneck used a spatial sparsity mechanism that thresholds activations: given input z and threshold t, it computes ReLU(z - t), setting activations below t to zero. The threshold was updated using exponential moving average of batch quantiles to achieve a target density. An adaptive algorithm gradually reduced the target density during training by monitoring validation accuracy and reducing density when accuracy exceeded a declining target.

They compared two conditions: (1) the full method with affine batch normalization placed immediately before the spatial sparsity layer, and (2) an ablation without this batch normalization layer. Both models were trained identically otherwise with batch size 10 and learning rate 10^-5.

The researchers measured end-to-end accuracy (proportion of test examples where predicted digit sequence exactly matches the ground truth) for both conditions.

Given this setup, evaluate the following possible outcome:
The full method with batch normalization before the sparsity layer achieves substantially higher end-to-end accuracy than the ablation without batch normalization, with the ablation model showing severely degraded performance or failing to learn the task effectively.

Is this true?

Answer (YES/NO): YES